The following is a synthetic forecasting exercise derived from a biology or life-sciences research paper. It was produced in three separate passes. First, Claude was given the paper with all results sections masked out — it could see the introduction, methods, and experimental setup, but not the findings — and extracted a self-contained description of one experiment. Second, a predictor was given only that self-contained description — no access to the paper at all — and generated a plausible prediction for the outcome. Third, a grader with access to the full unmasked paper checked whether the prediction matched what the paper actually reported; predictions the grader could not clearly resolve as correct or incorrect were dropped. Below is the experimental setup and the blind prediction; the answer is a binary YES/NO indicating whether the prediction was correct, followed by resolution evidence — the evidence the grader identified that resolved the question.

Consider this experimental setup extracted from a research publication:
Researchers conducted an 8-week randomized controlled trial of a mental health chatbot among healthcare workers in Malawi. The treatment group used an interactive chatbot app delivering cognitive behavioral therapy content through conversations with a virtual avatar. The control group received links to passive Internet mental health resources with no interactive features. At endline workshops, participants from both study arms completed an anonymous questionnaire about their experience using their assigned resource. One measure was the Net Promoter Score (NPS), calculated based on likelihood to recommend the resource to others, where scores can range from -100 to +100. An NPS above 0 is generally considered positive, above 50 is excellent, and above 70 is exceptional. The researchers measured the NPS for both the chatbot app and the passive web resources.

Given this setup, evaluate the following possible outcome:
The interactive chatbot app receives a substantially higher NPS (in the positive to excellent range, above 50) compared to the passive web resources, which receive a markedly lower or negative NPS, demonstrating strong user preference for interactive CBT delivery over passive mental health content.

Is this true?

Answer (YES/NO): NO